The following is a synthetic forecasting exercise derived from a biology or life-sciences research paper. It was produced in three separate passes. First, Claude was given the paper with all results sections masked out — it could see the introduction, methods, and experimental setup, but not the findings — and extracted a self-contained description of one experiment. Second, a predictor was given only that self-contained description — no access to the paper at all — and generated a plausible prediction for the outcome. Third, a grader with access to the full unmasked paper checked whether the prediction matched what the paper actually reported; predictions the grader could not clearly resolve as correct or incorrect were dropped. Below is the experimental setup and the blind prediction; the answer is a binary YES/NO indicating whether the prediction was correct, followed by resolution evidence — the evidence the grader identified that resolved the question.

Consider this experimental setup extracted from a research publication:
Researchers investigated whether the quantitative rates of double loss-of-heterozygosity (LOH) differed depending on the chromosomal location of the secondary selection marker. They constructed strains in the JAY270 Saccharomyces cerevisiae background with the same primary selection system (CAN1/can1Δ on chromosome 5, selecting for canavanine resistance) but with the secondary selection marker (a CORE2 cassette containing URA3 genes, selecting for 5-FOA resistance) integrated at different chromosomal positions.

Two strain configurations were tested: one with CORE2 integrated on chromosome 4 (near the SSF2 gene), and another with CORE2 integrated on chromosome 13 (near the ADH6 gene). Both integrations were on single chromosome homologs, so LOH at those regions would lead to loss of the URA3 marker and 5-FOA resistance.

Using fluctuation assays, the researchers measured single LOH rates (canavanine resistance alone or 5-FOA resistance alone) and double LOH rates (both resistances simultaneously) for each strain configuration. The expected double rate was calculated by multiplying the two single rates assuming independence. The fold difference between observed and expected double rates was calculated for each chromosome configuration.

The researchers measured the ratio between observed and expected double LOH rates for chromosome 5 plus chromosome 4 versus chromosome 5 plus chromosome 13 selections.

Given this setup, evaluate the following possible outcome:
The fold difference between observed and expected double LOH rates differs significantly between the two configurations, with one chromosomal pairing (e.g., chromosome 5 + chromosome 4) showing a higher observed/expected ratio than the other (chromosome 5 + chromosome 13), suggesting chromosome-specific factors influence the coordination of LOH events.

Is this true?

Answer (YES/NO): NO